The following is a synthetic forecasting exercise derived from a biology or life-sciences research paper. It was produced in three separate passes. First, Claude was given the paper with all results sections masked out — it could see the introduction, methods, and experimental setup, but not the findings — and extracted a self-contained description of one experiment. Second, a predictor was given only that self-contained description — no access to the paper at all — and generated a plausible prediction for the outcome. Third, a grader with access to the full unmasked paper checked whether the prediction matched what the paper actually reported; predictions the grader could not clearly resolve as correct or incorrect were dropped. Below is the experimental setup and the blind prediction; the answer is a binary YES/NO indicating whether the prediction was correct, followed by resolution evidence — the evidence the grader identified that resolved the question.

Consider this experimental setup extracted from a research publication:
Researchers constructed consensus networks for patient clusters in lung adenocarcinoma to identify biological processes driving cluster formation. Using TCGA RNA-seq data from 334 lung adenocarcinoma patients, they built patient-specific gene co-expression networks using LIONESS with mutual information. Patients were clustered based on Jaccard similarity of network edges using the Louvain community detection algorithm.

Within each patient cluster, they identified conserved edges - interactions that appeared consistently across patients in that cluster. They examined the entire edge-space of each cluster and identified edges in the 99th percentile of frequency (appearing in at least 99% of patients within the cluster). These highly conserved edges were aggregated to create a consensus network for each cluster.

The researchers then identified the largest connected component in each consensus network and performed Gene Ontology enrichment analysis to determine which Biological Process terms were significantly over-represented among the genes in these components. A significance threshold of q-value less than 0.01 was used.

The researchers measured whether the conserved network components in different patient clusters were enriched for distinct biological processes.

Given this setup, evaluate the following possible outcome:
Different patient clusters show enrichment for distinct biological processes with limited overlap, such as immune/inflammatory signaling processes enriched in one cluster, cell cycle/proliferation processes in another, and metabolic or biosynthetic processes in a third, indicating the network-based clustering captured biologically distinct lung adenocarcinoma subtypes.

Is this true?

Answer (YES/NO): YES